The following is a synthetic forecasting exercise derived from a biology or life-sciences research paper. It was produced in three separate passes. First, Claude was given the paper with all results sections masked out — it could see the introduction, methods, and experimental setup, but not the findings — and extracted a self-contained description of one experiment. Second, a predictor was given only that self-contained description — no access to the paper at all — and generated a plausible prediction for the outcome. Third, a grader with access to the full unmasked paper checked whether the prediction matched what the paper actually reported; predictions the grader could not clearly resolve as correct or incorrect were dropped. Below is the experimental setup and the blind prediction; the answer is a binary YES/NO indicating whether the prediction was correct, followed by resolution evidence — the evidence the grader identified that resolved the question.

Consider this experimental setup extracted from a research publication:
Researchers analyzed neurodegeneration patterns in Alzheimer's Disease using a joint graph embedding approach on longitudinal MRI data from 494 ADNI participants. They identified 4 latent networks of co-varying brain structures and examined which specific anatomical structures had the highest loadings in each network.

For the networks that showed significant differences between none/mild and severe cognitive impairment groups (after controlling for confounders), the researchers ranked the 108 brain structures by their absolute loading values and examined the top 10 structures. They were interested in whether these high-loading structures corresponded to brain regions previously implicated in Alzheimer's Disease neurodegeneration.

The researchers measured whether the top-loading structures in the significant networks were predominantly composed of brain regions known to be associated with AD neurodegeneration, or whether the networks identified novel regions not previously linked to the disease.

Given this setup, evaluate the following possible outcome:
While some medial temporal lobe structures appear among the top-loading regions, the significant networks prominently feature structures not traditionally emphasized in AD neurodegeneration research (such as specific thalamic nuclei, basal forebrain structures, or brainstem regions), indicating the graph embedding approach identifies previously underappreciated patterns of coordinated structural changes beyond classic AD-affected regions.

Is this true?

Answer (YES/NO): NO